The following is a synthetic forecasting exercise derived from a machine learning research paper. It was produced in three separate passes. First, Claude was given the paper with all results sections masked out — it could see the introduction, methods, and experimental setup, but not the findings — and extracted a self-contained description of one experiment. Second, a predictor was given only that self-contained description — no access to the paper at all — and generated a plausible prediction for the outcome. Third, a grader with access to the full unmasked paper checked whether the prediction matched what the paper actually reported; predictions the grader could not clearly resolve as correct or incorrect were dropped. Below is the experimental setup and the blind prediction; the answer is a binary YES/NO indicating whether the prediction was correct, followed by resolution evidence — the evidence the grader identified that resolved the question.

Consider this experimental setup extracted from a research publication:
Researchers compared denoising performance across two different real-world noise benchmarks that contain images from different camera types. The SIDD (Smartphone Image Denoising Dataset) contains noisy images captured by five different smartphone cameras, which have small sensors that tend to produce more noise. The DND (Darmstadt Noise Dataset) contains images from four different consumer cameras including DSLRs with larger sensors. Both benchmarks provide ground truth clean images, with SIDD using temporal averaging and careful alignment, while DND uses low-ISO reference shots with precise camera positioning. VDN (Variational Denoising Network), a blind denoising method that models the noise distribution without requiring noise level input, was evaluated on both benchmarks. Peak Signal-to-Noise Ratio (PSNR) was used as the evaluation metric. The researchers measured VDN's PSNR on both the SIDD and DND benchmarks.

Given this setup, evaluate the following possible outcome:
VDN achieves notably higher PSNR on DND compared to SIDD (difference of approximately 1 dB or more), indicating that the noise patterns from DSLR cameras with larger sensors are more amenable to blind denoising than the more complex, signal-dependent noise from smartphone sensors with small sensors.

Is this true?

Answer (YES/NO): NO